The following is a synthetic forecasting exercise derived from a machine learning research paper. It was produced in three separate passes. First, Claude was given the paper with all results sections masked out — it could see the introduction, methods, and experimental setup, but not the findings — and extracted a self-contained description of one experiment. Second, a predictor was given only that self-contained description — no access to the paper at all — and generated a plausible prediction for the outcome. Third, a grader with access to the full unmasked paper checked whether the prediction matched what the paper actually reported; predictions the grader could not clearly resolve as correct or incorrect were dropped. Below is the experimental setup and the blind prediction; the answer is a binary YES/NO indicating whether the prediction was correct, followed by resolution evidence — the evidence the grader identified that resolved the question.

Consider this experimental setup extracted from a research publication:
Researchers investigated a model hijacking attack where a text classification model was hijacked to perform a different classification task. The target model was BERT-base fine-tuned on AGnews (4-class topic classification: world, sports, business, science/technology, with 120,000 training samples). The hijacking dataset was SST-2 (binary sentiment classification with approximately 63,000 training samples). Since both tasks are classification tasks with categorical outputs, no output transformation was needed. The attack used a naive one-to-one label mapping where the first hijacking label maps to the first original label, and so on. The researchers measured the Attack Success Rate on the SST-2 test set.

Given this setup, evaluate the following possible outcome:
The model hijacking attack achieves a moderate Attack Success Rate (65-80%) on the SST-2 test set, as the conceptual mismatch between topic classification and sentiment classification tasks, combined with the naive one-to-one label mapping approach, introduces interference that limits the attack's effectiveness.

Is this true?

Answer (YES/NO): NO